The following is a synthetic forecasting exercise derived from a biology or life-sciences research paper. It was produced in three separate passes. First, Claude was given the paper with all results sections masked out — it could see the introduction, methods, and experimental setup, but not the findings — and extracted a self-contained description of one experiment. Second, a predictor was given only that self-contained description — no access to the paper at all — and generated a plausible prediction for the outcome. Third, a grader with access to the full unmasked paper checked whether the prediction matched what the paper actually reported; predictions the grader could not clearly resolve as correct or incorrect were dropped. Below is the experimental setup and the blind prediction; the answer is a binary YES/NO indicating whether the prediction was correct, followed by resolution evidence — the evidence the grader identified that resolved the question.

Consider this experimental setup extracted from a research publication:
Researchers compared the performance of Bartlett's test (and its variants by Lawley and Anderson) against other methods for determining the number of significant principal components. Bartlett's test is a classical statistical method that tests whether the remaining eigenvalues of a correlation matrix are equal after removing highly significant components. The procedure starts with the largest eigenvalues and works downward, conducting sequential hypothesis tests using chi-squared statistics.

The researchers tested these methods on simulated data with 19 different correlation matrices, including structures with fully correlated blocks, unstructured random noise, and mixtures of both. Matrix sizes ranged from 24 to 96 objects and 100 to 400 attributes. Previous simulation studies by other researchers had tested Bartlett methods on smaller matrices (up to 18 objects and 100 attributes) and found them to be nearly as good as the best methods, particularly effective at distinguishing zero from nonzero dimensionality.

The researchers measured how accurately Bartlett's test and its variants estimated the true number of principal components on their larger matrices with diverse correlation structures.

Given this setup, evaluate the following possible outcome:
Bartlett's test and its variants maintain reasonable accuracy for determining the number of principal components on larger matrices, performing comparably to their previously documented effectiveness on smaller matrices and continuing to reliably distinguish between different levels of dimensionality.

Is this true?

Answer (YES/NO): NO